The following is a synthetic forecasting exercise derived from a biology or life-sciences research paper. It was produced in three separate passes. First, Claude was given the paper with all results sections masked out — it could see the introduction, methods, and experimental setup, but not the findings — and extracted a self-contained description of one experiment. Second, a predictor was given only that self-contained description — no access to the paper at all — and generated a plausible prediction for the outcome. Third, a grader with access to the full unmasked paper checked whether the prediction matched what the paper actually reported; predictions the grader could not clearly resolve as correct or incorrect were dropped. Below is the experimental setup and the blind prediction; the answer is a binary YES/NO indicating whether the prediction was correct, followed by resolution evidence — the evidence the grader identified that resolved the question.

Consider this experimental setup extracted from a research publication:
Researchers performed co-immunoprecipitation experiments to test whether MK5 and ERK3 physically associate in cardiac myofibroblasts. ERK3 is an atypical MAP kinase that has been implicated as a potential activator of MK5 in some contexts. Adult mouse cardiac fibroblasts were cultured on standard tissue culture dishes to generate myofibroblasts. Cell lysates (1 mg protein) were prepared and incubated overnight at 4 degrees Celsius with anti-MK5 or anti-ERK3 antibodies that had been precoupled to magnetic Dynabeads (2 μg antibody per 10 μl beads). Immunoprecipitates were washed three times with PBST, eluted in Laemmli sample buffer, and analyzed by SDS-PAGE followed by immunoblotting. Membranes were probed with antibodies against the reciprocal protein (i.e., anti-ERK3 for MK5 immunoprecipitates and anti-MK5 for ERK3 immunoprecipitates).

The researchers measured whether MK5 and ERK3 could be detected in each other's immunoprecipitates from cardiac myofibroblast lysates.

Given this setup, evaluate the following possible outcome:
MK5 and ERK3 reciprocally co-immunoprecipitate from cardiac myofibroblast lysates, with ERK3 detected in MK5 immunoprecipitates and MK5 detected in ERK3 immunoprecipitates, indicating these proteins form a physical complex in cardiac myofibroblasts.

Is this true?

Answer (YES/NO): YES